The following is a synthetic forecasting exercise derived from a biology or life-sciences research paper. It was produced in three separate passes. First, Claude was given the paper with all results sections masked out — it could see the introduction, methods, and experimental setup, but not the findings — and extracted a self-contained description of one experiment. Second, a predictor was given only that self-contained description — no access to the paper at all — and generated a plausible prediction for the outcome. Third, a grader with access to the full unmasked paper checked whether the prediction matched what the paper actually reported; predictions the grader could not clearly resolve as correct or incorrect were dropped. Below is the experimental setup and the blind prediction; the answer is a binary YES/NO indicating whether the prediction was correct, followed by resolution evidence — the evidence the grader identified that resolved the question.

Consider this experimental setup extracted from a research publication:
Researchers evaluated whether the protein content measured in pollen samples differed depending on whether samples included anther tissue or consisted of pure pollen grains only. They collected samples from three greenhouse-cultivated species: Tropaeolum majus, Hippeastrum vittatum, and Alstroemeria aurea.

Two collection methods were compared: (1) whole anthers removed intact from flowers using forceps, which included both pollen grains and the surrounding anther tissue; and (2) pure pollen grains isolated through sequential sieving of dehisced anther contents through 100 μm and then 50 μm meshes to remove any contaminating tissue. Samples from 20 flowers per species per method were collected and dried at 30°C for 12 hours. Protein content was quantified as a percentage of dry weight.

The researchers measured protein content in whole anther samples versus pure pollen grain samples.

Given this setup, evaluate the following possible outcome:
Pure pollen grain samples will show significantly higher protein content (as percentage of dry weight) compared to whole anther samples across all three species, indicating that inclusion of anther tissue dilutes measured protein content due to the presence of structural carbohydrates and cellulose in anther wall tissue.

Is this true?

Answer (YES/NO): YES